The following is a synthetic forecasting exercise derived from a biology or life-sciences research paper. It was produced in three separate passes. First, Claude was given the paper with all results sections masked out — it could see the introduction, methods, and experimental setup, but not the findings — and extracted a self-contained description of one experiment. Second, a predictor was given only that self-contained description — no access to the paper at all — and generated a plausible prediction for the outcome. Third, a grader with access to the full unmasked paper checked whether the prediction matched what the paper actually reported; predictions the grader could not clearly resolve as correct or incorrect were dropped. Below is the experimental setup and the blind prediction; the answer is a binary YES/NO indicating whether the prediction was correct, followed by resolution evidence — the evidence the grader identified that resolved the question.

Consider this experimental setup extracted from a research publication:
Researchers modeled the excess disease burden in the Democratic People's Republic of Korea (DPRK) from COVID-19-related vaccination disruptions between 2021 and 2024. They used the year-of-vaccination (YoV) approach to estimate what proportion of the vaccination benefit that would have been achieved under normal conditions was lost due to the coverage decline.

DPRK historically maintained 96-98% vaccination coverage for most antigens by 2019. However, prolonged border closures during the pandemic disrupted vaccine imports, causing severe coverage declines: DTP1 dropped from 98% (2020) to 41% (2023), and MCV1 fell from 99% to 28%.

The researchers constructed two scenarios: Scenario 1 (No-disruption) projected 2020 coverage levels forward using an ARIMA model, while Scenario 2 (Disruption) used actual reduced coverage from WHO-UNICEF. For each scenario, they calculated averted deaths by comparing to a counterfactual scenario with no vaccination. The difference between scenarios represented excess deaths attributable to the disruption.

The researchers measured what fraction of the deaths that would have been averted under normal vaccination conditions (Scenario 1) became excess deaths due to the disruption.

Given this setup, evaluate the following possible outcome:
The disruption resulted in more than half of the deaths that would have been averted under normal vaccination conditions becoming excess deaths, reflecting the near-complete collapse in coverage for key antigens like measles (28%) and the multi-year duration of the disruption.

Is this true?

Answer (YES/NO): NO